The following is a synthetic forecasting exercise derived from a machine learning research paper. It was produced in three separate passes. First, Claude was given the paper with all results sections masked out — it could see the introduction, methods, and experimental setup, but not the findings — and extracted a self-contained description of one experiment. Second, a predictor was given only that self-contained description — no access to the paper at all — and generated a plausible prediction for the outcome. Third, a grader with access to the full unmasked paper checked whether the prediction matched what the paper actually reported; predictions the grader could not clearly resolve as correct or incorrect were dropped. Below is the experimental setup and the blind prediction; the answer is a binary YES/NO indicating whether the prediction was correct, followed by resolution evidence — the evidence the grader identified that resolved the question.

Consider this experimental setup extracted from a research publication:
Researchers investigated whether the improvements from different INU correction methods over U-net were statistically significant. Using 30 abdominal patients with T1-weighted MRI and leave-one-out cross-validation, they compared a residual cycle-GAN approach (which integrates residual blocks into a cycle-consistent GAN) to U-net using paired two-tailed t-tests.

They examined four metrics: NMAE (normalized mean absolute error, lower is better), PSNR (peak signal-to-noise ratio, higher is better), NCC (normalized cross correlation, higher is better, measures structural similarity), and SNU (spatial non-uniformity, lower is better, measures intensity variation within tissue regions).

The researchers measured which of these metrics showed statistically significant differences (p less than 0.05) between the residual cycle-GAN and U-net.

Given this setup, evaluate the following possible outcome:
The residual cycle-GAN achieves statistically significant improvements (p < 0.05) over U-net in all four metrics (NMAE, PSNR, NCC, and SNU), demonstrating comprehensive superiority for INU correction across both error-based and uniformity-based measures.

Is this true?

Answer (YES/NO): NO